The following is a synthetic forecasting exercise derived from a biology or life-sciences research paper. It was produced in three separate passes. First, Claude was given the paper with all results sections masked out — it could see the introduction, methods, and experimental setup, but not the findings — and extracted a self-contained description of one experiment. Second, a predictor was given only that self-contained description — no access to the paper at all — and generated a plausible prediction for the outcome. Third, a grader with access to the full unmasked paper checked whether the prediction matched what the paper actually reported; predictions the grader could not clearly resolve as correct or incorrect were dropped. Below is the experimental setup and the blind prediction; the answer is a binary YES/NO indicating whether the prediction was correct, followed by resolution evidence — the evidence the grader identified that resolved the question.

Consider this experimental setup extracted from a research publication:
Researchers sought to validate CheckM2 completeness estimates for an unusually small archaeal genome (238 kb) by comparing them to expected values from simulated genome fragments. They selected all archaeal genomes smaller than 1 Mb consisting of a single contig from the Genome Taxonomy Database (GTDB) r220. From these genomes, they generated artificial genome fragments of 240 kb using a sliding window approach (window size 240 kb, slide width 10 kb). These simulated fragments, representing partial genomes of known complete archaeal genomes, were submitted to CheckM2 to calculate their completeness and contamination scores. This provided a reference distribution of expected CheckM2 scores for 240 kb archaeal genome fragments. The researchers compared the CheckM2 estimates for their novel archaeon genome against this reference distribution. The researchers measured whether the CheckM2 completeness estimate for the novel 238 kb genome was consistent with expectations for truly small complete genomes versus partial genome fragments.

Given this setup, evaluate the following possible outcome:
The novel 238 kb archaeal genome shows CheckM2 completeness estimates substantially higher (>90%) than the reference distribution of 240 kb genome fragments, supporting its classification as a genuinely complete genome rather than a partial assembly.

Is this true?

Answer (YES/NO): NO